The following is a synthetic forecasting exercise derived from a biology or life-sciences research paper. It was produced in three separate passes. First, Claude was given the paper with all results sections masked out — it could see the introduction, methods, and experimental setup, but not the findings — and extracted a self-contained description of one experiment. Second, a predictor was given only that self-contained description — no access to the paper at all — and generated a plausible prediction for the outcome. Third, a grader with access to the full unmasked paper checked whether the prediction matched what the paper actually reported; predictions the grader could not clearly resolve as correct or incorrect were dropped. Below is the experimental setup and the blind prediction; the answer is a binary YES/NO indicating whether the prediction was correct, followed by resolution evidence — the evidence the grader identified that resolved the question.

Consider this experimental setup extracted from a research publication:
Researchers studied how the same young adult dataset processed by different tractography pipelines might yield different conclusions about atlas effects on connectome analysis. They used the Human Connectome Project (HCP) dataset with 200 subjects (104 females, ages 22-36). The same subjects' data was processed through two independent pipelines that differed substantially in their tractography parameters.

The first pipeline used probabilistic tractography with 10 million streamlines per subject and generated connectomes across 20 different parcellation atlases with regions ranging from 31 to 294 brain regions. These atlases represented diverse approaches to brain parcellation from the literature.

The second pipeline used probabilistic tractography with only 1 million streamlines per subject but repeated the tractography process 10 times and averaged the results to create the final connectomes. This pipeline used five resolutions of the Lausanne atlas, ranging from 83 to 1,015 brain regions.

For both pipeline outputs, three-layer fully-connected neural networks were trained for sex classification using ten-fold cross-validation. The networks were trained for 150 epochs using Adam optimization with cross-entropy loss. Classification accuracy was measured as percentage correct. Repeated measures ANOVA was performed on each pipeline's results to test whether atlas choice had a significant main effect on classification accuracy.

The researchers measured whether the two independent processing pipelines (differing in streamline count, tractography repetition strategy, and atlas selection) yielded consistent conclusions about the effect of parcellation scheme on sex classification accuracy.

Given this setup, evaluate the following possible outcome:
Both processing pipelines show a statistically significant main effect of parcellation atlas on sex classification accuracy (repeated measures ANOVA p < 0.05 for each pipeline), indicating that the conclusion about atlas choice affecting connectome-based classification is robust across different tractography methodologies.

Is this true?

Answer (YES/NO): NO